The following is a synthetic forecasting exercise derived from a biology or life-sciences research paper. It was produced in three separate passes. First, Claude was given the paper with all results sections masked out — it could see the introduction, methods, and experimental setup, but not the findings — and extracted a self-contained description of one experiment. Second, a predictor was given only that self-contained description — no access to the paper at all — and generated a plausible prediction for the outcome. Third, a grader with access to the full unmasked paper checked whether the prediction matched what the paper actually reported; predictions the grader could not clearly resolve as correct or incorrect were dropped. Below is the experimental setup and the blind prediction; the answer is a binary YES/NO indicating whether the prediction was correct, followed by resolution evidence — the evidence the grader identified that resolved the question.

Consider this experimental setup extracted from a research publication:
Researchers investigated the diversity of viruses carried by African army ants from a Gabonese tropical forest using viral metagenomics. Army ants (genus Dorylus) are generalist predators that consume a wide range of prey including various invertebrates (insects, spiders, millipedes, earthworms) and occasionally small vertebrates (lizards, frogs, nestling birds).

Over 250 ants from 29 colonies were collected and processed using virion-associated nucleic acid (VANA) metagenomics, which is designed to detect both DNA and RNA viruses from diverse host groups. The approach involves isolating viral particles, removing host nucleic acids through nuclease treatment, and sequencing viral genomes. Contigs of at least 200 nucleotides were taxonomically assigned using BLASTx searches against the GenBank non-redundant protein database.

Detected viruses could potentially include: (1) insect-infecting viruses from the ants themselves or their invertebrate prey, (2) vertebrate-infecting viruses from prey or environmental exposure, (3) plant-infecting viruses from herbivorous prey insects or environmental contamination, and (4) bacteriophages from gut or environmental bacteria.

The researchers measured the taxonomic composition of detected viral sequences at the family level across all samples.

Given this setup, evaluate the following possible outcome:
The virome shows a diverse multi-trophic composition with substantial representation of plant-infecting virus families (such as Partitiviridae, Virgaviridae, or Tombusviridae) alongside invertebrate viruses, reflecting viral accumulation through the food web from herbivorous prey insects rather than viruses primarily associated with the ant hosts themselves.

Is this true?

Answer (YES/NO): NO